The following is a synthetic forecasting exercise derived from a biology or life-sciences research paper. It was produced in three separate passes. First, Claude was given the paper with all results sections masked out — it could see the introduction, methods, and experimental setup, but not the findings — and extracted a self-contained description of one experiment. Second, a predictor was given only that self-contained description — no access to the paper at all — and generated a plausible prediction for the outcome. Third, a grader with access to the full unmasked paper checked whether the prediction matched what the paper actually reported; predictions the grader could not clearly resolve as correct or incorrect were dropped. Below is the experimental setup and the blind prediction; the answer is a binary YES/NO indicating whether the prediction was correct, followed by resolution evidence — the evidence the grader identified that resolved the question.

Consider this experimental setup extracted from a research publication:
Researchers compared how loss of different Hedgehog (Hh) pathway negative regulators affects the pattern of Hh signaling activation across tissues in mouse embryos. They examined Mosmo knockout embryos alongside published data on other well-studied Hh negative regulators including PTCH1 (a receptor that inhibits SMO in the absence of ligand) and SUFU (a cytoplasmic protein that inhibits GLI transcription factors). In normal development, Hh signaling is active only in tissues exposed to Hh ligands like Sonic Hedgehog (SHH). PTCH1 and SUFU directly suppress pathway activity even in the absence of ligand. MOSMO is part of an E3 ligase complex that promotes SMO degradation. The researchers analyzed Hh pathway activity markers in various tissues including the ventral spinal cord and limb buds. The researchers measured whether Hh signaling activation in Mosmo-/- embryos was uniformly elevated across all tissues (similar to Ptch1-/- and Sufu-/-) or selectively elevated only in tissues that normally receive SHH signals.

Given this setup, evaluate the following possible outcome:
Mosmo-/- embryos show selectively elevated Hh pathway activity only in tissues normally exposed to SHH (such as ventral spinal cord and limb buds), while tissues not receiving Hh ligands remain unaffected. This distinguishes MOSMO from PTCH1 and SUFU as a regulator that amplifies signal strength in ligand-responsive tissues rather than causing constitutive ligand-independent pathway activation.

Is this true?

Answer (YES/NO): YES